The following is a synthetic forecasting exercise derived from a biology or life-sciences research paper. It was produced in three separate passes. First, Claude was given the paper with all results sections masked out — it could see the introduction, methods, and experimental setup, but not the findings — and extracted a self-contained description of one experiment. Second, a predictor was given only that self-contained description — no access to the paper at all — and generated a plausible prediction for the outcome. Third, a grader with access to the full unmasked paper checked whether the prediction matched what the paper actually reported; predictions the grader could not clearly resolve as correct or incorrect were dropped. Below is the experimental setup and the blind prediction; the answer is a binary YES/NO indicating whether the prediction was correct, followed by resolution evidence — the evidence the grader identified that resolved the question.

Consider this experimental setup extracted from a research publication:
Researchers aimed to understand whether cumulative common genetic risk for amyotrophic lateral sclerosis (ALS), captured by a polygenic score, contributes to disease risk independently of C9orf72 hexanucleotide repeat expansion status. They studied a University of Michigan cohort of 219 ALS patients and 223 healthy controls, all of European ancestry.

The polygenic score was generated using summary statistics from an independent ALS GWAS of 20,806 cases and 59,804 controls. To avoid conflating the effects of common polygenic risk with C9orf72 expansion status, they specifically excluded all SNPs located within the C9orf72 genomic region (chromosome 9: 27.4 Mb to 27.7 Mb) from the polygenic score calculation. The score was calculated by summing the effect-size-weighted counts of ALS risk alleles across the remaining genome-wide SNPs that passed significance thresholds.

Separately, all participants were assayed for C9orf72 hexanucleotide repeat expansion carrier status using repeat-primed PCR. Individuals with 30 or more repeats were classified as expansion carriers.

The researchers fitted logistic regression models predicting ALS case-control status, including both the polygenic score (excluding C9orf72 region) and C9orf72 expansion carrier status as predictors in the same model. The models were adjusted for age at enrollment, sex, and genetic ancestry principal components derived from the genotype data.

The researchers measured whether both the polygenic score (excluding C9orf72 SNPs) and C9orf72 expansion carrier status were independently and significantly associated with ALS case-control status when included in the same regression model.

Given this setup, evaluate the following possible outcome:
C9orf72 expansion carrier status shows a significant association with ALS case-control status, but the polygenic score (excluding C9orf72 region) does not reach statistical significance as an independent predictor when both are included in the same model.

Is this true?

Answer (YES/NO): NO